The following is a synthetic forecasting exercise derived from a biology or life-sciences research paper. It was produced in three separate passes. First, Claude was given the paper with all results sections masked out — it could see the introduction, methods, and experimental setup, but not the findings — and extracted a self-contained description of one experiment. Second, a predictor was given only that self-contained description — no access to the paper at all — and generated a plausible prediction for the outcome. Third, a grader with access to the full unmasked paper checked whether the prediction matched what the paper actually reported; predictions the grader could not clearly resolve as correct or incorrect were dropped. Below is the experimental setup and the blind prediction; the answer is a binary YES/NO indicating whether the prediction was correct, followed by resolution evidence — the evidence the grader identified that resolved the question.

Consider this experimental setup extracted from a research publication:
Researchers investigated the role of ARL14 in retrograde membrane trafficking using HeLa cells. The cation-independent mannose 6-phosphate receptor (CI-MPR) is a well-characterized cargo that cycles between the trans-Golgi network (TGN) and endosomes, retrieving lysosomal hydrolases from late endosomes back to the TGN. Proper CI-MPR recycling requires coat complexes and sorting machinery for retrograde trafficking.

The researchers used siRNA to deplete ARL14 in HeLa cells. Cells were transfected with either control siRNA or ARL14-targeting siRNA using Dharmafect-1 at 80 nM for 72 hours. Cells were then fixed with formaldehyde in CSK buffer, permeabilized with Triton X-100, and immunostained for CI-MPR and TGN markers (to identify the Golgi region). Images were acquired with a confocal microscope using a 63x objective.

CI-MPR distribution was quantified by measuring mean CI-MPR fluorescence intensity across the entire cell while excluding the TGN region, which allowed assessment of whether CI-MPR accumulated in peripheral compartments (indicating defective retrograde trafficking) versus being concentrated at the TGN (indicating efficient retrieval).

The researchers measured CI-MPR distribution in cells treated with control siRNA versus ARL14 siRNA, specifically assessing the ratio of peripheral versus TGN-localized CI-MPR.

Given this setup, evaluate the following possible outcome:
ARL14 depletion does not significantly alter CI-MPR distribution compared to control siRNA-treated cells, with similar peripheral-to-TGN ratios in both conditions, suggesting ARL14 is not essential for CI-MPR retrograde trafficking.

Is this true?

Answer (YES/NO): NO